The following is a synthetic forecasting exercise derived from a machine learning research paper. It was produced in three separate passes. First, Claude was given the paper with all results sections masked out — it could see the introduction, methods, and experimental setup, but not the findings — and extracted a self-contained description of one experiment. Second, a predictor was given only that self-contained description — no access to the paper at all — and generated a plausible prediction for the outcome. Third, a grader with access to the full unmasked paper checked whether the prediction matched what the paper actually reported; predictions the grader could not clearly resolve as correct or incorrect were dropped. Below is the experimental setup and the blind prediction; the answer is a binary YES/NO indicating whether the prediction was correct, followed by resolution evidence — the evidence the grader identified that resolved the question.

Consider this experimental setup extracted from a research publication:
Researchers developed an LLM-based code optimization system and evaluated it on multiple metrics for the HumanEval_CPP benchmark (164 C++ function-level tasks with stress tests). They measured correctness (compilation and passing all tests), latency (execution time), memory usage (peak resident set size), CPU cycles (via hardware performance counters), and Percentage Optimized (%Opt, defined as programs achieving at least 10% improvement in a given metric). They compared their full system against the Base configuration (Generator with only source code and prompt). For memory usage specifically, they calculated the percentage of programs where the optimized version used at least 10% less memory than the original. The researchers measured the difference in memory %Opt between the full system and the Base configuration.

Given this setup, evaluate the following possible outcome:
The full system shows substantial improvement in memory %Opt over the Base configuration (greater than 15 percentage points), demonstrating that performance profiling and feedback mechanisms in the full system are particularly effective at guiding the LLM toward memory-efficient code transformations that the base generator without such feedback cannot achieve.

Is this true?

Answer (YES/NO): NO